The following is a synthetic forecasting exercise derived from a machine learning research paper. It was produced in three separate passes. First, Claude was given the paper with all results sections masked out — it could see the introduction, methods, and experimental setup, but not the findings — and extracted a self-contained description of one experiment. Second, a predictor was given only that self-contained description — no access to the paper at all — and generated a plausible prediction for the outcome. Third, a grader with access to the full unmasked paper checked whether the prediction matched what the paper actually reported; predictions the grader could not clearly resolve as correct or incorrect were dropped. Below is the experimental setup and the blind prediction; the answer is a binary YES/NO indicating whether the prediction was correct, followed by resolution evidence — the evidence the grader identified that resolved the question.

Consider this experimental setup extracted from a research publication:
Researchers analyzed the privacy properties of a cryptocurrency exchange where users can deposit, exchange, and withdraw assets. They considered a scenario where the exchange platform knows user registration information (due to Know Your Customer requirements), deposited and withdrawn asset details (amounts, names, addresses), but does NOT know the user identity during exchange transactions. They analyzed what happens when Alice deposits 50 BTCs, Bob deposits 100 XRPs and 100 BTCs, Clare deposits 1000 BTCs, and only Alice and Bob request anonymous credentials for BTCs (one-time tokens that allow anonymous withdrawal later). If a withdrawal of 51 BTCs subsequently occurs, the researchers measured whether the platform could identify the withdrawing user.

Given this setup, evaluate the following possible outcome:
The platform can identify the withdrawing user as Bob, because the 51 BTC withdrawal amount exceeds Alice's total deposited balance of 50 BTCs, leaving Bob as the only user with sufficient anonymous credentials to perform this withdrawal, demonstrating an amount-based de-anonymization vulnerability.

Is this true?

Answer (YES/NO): YES